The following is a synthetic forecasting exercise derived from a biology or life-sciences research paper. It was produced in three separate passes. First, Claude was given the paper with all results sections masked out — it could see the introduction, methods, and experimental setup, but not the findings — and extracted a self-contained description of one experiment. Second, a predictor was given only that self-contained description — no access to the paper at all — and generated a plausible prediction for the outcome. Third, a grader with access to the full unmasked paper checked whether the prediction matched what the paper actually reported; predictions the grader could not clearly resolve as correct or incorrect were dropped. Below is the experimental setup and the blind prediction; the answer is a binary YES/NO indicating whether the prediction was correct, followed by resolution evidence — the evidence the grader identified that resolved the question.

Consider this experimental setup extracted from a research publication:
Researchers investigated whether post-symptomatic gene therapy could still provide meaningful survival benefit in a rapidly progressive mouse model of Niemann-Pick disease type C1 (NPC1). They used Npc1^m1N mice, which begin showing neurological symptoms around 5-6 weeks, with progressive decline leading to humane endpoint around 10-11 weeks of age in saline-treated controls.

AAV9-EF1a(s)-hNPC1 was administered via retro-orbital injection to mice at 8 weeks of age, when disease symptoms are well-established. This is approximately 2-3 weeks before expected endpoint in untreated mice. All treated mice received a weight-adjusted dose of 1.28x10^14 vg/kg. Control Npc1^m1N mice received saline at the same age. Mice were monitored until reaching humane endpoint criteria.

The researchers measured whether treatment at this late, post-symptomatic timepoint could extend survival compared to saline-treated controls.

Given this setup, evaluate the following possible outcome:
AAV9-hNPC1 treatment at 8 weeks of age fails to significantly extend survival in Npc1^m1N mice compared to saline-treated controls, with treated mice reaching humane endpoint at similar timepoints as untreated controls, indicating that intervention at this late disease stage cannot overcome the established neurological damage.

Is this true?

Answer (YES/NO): YES